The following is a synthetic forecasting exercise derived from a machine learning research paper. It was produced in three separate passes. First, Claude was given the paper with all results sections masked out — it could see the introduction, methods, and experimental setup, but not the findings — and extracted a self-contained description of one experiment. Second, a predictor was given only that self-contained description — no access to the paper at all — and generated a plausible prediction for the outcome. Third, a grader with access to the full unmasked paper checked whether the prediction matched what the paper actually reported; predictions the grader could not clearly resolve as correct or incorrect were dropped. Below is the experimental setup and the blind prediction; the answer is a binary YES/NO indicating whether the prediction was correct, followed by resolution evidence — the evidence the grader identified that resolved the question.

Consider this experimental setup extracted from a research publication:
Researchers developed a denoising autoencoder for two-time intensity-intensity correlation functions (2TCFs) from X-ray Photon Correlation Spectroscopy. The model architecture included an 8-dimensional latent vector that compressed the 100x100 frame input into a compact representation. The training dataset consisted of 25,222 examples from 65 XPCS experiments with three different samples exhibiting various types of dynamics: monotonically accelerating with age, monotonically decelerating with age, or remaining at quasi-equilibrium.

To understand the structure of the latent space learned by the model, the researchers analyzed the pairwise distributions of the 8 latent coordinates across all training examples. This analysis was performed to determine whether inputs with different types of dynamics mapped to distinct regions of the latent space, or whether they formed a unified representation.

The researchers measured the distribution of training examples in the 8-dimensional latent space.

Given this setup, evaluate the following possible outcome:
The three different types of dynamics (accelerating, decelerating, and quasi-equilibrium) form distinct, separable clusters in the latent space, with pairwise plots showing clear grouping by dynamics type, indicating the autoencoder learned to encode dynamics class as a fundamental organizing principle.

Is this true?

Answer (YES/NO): NO